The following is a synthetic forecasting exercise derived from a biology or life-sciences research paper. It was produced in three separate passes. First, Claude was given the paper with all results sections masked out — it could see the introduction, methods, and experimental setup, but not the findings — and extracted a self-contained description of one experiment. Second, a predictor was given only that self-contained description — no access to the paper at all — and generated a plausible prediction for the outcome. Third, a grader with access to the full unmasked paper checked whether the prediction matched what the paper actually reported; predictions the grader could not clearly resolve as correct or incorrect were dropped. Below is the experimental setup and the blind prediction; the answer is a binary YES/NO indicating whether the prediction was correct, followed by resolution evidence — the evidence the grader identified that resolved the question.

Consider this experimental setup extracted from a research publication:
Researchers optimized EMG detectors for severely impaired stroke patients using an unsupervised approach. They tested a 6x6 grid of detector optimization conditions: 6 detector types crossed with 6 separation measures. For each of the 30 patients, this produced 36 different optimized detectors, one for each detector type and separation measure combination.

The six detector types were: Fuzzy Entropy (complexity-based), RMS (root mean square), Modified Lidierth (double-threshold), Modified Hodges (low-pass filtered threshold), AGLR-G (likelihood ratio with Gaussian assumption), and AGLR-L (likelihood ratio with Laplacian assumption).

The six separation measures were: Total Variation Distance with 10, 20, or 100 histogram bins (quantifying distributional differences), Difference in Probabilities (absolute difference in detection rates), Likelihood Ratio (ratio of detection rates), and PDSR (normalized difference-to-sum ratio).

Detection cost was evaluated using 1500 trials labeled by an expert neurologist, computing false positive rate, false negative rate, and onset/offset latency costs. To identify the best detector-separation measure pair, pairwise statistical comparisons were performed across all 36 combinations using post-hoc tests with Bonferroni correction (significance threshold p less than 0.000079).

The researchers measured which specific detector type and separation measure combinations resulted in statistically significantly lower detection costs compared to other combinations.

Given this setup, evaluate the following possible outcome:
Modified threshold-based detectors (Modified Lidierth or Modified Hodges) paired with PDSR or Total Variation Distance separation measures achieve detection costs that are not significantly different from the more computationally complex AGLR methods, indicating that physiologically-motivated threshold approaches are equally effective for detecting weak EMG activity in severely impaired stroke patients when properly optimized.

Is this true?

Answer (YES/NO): NO